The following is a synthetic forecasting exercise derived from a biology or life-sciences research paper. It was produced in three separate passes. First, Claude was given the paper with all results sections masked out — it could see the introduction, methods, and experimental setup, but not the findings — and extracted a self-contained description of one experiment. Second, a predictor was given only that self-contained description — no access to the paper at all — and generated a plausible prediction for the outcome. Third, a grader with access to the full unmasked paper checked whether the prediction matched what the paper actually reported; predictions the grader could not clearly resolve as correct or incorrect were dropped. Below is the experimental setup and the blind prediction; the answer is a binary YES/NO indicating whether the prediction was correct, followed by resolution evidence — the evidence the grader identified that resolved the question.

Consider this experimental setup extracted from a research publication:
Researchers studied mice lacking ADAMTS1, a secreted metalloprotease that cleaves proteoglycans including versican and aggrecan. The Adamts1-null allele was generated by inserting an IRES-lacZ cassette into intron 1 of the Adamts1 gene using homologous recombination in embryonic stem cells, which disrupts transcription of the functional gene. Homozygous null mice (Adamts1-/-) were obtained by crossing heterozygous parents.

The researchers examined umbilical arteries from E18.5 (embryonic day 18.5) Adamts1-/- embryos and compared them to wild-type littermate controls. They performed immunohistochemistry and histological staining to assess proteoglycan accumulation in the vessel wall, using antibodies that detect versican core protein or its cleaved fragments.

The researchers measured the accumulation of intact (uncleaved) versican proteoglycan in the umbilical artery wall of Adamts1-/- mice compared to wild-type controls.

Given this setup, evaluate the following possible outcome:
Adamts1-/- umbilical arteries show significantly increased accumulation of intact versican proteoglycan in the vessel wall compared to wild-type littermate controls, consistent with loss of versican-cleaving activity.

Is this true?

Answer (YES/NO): YES